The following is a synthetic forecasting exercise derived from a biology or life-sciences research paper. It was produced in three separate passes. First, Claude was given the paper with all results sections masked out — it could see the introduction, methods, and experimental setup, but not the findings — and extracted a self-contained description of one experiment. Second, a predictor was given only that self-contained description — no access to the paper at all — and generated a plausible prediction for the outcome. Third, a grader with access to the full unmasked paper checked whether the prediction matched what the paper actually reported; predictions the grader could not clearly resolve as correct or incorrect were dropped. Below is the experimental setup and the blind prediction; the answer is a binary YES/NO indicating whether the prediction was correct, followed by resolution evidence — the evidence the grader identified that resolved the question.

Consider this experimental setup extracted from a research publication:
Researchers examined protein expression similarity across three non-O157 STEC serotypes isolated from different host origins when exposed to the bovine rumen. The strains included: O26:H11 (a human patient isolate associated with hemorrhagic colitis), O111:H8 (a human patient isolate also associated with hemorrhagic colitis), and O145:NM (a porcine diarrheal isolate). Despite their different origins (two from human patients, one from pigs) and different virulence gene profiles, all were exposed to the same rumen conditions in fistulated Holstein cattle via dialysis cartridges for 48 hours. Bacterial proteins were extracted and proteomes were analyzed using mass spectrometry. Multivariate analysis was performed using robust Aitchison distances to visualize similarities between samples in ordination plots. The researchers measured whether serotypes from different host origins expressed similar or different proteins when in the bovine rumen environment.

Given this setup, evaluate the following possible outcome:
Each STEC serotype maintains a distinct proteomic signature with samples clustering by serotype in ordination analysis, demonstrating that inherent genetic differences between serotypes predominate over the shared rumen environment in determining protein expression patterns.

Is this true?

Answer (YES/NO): NO